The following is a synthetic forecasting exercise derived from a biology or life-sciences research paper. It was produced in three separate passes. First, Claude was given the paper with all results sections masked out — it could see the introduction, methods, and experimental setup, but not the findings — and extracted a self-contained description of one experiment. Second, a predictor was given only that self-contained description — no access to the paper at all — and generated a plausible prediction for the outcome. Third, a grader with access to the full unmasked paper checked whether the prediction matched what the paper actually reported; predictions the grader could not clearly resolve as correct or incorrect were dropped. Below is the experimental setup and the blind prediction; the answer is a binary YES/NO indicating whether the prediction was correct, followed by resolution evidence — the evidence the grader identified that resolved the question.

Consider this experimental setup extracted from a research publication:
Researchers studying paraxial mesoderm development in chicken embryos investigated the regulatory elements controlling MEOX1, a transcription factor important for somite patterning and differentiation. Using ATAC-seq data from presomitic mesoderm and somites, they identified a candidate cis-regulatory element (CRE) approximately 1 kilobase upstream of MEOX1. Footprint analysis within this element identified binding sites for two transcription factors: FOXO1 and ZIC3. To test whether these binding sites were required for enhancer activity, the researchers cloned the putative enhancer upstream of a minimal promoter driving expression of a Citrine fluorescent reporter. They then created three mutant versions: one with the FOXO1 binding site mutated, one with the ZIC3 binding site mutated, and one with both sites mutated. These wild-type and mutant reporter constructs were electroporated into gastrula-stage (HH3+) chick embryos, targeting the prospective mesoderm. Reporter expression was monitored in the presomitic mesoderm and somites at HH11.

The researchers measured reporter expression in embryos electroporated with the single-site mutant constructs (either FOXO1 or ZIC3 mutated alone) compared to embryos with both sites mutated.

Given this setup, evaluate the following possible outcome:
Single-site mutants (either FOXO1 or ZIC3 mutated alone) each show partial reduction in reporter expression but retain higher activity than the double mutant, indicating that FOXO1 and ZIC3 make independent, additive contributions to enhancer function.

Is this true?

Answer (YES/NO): NO